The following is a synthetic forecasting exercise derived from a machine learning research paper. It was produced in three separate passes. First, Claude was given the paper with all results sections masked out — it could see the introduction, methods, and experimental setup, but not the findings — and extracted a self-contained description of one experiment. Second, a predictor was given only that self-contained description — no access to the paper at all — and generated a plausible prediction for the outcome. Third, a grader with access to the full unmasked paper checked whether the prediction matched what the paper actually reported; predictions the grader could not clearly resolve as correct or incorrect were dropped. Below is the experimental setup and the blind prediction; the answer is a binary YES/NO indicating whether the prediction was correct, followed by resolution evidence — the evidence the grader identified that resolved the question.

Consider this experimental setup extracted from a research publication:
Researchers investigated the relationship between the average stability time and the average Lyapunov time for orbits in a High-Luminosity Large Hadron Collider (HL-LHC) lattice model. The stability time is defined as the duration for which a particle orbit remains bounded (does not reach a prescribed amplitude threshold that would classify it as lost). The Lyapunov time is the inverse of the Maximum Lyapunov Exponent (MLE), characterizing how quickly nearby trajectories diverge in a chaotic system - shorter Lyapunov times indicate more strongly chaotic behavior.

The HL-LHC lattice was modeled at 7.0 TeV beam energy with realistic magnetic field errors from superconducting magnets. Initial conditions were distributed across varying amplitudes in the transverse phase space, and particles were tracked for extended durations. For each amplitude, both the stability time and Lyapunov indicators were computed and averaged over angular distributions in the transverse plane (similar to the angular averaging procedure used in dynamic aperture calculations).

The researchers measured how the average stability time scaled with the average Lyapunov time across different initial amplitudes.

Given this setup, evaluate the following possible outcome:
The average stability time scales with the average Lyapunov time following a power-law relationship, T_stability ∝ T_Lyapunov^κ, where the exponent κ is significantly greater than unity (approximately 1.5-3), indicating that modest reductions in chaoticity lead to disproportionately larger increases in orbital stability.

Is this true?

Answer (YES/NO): NO